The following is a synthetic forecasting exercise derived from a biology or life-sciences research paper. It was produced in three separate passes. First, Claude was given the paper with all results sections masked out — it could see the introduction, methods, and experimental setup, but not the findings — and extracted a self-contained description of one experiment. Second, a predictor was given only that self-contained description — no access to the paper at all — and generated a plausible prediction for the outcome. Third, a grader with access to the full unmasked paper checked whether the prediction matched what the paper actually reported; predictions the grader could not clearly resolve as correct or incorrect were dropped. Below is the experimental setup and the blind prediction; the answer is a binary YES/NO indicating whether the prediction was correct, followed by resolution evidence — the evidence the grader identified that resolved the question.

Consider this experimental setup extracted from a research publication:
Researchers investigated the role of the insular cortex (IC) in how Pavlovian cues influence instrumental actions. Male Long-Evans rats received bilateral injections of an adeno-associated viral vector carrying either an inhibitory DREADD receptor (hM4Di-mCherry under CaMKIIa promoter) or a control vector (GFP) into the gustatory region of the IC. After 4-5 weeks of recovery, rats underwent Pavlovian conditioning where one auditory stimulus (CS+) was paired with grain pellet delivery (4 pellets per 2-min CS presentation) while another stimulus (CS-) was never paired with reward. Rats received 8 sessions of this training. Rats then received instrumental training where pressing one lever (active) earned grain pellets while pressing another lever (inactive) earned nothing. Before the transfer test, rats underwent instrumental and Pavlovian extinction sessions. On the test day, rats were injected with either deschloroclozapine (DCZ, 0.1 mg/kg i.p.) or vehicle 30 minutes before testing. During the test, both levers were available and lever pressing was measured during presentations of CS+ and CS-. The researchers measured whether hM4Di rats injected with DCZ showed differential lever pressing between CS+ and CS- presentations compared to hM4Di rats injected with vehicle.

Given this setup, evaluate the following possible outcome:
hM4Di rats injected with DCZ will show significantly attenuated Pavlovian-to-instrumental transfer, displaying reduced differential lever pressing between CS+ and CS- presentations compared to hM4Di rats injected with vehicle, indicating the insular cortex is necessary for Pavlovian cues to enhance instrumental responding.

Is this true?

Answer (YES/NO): YES